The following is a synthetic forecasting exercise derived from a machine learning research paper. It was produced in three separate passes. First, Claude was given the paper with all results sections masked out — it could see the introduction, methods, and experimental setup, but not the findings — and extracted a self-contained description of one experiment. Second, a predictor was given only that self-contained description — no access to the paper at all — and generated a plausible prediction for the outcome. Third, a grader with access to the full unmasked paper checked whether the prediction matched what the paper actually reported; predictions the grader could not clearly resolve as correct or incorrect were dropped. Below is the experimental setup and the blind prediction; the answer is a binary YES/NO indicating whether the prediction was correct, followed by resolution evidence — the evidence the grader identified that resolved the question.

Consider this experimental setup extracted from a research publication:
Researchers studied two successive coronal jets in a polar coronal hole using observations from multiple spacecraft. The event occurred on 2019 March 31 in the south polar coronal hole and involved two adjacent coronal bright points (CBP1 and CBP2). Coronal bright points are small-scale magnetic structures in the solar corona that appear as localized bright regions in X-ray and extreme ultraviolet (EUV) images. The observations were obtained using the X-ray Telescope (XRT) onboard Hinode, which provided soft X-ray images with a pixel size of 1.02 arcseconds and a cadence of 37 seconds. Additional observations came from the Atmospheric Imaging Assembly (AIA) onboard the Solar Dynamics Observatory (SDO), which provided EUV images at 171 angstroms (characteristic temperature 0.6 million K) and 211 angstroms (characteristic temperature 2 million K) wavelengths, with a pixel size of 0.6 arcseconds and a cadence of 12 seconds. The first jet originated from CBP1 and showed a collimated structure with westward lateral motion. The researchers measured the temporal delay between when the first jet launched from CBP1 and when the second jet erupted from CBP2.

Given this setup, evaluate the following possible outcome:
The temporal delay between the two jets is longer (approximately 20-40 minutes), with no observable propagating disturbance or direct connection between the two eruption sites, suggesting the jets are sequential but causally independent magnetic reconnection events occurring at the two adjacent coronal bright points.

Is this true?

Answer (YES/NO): NO